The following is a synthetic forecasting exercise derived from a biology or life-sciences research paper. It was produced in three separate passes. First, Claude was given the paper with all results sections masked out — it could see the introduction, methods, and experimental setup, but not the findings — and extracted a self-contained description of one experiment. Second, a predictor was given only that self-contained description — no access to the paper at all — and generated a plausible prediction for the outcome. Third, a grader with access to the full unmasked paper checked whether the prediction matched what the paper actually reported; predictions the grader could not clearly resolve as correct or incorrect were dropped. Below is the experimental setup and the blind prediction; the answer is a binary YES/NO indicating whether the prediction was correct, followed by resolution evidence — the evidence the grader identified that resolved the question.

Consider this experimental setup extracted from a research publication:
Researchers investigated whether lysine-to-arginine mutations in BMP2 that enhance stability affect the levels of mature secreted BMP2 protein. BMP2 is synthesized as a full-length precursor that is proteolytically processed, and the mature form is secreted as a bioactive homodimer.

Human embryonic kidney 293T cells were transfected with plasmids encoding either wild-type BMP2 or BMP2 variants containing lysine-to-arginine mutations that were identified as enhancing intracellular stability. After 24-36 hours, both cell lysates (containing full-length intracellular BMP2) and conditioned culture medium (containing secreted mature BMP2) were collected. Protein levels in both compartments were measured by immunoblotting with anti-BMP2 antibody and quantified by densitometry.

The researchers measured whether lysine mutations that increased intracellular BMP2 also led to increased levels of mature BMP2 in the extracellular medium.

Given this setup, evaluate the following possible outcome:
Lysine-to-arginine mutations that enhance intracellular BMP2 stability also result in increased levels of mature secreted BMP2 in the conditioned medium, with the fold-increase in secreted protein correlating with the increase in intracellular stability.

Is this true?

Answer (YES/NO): NO